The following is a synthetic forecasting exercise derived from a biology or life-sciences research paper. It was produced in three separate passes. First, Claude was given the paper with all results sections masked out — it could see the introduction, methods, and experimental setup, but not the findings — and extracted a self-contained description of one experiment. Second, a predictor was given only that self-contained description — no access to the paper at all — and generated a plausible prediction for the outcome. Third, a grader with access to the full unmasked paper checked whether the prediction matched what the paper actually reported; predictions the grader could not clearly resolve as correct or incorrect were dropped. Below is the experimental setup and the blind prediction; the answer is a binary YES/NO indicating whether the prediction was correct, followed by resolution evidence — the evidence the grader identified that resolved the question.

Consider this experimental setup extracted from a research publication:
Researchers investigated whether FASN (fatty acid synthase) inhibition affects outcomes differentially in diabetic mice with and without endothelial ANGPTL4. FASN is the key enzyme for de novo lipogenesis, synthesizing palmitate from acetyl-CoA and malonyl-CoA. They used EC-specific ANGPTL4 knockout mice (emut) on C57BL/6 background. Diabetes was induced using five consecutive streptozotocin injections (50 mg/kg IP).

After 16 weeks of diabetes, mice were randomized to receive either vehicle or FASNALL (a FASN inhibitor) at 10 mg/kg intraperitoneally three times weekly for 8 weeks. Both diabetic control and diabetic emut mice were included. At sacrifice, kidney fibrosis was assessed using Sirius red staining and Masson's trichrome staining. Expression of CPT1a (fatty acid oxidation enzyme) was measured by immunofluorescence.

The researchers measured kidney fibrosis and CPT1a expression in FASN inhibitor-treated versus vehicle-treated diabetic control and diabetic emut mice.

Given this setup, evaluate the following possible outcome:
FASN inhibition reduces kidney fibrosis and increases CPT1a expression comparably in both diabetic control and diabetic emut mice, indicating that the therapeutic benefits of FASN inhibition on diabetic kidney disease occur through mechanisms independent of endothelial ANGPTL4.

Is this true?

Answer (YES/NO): NO